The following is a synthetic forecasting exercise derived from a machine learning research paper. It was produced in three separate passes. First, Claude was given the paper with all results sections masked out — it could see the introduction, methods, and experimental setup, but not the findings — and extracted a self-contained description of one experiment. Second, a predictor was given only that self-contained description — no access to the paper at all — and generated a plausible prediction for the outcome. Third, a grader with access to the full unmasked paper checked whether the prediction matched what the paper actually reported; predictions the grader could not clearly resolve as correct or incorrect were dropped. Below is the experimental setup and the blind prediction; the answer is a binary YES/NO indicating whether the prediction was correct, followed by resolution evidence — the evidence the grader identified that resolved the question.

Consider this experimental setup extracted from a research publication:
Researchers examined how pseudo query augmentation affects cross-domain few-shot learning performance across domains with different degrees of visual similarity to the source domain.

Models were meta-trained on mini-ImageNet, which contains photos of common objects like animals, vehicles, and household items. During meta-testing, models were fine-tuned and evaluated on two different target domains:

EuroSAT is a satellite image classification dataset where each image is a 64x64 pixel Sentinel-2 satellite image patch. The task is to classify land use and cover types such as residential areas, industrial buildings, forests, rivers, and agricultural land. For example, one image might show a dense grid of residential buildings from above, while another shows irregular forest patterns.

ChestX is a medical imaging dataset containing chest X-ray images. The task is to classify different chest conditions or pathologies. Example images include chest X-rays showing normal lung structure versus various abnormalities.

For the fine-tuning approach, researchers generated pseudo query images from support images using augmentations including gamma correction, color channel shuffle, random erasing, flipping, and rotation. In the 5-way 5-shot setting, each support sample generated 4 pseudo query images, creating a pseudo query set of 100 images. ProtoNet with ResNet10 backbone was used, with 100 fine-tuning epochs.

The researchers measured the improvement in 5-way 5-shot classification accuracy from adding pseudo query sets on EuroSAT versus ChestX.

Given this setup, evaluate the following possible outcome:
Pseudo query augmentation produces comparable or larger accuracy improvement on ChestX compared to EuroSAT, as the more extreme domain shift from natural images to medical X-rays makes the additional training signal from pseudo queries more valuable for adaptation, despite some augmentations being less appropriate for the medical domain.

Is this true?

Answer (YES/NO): NO